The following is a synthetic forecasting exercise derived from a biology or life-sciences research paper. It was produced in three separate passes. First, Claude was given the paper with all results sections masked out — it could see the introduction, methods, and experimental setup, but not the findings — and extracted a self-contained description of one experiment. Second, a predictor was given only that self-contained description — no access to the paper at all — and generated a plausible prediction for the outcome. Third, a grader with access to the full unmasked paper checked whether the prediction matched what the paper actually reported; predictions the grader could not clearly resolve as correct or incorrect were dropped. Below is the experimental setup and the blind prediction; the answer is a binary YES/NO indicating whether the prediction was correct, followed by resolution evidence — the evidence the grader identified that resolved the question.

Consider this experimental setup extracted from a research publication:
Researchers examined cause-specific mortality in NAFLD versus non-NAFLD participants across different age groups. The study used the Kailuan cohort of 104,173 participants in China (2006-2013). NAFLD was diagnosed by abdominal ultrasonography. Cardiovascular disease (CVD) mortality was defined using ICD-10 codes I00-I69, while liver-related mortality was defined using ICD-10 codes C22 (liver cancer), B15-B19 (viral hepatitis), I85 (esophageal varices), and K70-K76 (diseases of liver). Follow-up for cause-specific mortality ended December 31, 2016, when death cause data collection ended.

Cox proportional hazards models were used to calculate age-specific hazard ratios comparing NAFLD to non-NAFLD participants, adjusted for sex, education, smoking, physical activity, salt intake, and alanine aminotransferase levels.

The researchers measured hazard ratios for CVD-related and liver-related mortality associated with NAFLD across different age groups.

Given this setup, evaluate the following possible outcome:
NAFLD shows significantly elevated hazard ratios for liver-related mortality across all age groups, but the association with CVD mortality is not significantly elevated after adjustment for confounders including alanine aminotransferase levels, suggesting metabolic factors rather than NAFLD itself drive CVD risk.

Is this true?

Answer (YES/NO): NO